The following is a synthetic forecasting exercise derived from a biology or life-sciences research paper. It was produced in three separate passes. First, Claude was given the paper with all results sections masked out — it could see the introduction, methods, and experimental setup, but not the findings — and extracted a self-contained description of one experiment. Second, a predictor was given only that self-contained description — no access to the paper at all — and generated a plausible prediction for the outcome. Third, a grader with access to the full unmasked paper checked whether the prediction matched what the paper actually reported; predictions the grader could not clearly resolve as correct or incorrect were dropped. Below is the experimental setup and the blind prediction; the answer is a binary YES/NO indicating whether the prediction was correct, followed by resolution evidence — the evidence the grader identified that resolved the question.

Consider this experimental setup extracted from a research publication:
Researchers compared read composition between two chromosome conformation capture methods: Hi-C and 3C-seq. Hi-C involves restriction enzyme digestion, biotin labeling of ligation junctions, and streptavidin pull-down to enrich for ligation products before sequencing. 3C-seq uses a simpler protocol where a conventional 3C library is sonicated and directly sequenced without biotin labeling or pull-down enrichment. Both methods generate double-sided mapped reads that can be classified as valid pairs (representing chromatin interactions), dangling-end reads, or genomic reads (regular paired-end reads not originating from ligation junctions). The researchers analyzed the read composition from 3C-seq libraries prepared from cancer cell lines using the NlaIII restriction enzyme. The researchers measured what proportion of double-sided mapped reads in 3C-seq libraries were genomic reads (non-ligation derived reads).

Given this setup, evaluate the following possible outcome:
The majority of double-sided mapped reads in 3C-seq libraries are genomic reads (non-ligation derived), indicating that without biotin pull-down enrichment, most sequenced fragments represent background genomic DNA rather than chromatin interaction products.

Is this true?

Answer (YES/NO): YES